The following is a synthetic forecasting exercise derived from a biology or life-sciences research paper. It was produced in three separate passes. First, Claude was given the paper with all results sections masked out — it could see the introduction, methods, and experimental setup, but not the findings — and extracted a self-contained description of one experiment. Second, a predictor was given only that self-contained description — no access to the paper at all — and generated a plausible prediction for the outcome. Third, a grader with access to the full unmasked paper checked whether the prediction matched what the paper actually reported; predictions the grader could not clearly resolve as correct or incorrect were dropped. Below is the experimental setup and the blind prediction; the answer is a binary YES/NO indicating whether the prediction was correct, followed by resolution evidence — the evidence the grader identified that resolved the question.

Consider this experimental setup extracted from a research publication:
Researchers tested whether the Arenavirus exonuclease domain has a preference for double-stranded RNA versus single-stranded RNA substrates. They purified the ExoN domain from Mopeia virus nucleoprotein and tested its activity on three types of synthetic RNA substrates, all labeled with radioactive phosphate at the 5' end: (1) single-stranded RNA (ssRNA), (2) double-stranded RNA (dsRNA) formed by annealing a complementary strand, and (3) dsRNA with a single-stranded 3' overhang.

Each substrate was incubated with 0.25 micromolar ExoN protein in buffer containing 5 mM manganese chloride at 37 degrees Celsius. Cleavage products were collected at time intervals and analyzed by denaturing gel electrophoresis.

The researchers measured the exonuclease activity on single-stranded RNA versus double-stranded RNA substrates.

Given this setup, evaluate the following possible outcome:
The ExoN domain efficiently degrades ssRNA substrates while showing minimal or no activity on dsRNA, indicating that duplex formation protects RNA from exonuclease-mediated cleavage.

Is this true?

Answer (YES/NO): NO